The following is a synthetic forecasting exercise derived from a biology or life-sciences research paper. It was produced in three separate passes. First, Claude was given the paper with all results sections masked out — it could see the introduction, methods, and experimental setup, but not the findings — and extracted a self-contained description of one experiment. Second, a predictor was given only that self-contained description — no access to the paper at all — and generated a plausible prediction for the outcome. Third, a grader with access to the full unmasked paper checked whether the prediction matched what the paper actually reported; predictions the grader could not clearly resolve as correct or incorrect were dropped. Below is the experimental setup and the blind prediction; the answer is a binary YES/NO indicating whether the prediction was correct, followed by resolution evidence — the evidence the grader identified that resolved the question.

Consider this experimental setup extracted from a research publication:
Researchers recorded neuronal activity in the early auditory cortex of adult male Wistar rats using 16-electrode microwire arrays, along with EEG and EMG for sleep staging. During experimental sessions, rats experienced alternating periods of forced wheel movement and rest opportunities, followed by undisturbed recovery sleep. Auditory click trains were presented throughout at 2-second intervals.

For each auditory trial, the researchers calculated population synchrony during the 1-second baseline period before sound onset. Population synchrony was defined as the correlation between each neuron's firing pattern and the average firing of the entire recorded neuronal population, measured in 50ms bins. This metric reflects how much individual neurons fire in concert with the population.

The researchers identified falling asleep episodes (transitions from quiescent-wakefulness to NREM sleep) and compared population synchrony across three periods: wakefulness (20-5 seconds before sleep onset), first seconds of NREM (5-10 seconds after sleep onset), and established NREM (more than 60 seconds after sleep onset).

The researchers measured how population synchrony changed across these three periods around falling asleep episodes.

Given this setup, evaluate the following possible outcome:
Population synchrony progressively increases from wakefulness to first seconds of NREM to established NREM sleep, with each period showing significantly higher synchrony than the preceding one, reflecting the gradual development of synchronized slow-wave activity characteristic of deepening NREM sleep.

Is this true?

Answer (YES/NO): NO